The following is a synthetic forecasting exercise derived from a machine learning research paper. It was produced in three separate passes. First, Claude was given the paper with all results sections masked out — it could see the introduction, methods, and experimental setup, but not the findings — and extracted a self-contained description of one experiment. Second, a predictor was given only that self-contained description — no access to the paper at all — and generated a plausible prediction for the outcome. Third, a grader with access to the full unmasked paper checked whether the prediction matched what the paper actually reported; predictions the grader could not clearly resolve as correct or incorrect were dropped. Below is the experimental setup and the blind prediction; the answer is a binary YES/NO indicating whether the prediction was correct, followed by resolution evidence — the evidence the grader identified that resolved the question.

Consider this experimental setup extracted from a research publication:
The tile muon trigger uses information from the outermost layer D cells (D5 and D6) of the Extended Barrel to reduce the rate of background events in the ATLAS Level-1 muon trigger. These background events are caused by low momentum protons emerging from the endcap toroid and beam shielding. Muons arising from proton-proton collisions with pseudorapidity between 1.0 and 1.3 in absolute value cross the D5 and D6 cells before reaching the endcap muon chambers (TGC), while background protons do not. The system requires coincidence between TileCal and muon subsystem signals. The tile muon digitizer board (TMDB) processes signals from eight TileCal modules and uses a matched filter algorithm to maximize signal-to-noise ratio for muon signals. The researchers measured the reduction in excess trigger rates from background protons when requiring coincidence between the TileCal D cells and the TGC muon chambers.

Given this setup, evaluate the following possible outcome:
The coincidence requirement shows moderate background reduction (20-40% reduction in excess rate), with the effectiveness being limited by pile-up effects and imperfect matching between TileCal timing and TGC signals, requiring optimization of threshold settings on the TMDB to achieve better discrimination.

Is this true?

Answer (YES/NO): NO